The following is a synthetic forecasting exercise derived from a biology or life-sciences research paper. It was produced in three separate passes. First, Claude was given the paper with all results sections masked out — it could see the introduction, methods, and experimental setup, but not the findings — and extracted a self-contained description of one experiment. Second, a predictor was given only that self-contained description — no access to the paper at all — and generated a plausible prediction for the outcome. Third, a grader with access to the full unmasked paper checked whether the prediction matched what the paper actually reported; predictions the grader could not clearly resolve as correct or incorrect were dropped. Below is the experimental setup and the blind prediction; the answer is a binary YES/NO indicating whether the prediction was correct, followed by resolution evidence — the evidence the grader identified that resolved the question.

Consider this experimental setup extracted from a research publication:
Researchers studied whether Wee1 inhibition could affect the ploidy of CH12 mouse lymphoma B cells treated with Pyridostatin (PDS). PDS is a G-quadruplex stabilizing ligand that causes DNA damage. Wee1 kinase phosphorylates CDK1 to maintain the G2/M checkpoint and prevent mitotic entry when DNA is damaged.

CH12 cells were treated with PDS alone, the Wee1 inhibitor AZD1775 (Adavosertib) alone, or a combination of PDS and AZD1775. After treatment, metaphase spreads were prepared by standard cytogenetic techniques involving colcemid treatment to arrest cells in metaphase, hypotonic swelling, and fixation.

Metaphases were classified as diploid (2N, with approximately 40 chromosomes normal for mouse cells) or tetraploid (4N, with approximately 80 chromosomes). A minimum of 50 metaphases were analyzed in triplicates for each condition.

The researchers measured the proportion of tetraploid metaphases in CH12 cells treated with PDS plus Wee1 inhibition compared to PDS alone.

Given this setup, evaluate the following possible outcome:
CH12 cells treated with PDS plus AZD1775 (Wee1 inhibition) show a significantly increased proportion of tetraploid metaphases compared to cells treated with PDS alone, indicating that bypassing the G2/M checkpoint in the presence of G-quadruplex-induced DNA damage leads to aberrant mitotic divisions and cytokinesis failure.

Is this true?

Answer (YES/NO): YES